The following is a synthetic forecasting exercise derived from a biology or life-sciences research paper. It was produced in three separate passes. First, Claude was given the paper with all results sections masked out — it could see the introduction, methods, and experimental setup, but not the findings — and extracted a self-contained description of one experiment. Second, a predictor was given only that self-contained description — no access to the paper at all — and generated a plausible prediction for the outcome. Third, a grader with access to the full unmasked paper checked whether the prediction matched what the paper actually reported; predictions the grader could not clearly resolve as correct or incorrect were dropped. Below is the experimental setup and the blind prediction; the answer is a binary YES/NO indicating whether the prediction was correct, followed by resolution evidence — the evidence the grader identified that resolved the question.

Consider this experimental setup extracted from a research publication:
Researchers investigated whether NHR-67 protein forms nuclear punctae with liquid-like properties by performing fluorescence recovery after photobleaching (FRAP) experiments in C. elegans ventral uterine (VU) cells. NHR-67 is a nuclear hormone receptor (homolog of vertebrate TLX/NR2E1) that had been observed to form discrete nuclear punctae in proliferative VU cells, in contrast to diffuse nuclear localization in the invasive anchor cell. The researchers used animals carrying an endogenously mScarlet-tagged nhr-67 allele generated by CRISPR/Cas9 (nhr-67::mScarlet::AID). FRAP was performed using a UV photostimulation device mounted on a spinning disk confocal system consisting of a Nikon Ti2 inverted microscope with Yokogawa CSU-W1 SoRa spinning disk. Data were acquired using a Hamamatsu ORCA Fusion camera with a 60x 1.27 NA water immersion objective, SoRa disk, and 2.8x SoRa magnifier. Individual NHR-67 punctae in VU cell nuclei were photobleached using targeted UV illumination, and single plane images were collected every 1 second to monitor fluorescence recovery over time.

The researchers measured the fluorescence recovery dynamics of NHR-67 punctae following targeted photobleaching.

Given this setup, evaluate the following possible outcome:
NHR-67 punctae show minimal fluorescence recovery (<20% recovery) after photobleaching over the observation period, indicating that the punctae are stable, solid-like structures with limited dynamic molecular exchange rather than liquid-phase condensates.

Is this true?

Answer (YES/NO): NO